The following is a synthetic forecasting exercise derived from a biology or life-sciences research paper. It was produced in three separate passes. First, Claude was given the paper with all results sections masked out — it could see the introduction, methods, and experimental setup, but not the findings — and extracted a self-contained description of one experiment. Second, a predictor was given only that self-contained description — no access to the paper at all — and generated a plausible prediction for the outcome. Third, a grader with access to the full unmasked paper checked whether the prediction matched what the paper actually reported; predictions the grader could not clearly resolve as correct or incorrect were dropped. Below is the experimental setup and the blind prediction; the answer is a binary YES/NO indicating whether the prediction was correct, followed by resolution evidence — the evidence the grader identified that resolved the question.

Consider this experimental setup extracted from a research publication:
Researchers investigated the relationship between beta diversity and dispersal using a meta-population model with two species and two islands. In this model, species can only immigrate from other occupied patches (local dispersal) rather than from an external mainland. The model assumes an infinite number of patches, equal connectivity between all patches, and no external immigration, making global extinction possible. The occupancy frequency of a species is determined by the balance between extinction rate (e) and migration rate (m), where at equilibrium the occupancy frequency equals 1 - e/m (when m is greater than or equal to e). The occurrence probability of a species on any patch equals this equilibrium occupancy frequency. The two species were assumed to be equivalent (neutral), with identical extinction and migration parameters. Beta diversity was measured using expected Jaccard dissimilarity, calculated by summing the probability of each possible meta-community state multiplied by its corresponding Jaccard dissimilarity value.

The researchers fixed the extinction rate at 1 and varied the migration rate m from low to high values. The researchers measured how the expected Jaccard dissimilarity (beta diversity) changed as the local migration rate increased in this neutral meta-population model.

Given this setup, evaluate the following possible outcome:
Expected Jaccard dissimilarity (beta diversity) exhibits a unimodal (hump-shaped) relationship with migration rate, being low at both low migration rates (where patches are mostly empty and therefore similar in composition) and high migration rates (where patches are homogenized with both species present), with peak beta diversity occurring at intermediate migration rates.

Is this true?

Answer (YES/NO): NO